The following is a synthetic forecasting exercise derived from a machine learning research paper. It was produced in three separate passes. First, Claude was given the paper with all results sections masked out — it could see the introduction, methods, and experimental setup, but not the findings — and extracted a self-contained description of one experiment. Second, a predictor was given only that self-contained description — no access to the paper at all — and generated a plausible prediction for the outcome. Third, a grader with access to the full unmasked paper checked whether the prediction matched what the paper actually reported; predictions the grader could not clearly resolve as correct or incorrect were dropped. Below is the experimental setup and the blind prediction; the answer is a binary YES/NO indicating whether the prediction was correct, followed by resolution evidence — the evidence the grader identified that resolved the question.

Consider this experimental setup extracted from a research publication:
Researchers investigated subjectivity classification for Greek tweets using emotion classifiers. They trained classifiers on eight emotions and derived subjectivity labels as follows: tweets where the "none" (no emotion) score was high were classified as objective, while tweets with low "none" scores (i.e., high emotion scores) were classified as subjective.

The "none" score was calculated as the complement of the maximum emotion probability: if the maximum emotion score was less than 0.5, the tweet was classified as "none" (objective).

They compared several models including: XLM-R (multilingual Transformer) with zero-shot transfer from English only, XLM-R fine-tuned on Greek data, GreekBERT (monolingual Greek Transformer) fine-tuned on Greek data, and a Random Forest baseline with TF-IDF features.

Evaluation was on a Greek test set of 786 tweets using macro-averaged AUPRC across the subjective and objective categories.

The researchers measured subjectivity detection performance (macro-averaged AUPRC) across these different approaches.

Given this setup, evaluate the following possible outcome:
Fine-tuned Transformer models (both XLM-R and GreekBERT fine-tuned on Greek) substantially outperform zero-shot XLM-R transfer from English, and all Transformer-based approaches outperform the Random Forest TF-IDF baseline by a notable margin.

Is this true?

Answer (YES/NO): NO